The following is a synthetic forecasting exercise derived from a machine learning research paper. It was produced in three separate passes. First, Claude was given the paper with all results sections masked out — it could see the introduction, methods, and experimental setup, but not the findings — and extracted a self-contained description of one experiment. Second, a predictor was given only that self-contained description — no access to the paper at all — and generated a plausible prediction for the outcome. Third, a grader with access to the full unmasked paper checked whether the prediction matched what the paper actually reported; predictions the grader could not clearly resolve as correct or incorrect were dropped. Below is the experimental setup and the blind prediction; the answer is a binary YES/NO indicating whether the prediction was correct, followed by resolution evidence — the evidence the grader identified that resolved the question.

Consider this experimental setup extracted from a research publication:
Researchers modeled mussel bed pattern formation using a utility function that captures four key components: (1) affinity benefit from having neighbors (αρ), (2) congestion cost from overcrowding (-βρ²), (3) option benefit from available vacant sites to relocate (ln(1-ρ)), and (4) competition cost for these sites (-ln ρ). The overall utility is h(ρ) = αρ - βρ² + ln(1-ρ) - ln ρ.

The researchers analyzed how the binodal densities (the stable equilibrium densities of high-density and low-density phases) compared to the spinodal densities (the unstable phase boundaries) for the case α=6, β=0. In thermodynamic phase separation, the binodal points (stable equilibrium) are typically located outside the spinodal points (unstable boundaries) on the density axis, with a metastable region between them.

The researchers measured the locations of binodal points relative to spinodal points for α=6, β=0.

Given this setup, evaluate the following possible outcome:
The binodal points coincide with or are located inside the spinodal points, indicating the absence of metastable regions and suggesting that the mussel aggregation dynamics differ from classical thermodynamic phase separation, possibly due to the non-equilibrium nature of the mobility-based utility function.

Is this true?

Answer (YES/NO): NO